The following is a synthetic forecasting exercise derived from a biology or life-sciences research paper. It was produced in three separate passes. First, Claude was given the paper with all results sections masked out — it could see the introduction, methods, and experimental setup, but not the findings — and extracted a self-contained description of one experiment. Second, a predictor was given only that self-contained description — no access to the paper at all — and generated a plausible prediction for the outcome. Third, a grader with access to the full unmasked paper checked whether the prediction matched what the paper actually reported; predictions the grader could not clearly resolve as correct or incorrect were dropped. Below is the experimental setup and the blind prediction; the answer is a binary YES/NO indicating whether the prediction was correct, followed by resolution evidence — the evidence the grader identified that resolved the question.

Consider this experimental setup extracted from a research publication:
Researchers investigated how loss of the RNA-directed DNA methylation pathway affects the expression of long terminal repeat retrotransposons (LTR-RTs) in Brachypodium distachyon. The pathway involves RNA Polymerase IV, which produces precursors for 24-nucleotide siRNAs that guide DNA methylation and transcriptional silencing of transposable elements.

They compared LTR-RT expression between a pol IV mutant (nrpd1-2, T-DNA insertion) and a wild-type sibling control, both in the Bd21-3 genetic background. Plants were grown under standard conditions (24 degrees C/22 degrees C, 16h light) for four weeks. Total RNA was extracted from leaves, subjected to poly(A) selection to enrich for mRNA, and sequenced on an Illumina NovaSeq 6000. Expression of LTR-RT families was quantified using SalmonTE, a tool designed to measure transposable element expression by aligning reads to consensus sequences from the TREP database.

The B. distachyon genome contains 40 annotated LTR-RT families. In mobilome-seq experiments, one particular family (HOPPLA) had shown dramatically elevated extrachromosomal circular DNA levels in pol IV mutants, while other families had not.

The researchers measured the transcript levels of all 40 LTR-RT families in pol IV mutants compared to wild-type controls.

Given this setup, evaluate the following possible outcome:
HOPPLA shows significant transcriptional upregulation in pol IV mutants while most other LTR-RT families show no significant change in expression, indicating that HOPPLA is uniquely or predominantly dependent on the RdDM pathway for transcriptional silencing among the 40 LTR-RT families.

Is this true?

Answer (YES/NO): NO